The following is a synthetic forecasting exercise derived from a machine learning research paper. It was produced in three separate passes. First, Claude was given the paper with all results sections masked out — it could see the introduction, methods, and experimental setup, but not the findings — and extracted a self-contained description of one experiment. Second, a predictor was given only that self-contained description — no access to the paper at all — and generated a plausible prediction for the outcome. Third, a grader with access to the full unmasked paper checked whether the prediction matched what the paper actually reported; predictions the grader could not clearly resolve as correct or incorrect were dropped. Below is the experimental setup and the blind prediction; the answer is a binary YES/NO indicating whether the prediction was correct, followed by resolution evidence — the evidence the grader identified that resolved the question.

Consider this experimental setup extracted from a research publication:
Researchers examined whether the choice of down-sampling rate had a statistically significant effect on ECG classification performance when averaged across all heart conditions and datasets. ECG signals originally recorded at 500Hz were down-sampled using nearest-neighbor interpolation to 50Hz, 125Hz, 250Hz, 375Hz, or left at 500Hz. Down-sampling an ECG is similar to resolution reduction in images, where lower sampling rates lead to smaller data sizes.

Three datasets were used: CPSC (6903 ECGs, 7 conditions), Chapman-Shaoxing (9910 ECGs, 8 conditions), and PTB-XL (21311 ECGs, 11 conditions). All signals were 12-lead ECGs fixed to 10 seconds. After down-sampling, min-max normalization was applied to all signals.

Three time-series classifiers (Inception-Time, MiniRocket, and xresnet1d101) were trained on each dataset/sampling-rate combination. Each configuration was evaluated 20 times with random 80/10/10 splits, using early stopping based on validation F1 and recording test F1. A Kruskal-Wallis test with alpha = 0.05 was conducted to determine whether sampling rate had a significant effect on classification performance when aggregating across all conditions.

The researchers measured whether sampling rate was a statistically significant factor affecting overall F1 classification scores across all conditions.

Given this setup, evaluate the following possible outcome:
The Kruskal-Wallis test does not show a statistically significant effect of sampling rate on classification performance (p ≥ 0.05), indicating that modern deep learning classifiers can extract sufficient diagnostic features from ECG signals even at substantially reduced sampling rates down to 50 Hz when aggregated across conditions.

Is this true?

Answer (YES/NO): YES